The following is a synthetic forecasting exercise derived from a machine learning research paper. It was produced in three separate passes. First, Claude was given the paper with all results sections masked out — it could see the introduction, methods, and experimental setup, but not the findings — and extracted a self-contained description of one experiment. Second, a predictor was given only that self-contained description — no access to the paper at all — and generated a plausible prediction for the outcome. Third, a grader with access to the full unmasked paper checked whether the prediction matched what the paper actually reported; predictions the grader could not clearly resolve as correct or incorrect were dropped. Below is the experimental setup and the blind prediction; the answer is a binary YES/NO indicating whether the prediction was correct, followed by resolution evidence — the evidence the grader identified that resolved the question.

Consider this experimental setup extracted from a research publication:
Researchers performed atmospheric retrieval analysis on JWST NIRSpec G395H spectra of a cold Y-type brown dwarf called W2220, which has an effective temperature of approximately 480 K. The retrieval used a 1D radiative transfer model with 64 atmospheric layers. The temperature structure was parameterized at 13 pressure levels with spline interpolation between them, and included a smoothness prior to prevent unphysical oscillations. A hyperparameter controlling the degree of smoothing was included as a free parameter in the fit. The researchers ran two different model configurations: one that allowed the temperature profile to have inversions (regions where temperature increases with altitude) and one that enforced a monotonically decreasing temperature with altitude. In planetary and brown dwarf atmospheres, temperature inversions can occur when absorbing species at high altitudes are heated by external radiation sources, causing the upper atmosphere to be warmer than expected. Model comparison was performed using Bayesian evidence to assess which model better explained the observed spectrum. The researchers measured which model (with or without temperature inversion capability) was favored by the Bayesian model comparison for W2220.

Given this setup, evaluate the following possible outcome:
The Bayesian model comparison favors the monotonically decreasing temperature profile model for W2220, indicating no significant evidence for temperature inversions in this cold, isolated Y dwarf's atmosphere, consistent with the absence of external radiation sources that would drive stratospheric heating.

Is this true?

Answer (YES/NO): NO